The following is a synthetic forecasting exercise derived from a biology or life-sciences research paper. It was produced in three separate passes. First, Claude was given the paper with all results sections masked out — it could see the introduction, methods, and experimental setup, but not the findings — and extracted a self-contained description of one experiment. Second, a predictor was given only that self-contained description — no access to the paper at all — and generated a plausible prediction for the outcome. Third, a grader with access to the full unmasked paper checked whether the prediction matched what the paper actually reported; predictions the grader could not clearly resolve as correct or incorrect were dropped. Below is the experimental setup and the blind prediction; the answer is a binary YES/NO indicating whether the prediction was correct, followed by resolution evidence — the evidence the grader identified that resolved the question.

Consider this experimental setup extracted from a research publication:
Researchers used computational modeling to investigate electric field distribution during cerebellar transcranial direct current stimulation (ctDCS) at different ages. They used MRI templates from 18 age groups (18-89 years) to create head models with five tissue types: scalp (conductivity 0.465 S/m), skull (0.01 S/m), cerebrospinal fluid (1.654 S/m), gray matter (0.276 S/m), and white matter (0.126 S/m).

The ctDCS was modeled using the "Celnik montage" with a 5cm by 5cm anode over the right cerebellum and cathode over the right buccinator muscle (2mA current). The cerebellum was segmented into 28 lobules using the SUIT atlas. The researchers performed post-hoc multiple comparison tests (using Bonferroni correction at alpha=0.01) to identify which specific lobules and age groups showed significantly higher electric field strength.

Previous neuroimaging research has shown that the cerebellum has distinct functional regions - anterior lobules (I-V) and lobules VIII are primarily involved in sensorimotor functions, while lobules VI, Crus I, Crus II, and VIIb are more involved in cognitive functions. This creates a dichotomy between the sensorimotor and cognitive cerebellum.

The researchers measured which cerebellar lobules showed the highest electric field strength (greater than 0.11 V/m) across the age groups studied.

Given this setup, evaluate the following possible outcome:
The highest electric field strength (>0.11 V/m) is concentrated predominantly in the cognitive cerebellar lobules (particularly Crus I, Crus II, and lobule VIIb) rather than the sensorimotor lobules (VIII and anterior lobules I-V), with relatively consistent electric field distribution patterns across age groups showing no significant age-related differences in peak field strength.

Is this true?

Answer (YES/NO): NO